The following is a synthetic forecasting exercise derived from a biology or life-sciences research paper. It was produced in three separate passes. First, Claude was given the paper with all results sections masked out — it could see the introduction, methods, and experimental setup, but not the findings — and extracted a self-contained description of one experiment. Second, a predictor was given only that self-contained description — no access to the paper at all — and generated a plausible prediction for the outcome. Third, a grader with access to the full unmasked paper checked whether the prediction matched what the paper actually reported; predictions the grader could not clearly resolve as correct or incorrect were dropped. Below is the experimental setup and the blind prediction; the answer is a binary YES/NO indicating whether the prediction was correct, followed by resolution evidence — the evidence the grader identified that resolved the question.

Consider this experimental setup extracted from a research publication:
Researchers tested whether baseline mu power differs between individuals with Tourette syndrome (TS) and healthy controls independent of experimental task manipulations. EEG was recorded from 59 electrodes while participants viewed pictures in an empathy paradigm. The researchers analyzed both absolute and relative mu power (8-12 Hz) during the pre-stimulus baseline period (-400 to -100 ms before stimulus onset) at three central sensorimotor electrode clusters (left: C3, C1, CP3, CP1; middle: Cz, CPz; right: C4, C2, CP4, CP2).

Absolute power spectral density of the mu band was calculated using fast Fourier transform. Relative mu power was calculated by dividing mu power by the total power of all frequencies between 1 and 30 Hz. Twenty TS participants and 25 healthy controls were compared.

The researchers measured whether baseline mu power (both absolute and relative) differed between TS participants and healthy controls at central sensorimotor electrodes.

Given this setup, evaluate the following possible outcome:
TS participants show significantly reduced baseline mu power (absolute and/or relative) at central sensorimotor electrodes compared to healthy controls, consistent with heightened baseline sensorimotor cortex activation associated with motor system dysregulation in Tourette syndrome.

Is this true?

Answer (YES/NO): NO